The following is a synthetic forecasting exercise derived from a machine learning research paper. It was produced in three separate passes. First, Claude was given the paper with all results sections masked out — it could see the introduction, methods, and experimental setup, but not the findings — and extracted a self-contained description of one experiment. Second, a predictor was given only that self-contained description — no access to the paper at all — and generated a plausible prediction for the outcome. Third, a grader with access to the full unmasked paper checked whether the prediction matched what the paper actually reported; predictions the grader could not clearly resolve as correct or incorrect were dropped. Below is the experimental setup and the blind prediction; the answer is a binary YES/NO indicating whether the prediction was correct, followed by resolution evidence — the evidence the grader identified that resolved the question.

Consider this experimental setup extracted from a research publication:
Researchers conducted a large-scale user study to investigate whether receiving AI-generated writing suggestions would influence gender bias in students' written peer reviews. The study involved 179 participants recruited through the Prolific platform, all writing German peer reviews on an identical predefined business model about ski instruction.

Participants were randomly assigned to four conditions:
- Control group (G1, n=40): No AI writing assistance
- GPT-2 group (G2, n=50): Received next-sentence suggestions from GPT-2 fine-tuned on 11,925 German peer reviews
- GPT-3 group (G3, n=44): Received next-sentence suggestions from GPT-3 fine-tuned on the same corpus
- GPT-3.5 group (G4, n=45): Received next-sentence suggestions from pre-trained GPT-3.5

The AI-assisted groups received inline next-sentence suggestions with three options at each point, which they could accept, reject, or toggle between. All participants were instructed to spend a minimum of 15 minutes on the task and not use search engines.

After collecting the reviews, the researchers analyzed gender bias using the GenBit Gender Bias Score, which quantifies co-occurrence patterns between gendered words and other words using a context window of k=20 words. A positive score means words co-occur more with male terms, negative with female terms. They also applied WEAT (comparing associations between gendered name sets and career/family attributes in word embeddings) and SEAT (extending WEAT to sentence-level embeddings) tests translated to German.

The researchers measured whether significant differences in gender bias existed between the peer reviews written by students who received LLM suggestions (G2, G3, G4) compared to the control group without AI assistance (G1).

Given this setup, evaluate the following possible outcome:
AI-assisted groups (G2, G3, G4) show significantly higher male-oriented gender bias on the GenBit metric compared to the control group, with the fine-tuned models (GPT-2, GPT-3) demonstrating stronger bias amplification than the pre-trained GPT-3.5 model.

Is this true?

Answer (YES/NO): NO